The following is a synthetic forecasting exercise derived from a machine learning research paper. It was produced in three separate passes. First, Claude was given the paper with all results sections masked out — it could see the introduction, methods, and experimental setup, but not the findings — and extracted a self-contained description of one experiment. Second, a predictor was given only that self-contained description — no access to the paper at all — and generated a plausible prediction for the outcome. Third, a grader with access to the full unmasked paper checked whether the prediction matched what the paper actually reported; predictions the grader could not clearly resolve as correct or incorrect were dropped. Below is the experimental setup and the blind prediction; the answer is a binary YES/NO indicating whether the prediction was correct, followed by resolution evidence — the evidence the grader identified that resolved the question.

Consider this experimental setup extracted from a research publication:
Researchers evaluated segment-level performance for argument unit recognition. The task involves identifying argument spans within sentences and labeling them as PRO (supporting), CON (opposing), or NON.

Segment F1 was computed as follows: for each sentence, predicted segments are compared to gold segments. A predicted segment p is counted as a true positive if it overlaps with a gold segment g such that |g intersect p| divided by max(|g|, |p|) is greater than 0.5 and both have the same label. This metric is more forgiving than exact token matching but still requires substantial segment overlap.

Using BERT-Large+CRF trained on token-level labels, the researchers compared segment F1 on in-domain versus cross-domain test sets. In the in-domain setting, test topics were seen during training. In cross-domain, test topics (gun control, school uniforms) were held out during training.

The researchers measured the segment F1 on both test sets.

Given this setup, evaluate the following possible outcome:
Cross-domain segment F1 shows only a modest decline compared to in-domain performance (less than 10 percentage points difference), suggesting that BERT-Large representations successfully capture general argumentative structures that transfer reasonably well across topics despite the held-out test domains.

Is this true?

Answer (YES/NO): YES